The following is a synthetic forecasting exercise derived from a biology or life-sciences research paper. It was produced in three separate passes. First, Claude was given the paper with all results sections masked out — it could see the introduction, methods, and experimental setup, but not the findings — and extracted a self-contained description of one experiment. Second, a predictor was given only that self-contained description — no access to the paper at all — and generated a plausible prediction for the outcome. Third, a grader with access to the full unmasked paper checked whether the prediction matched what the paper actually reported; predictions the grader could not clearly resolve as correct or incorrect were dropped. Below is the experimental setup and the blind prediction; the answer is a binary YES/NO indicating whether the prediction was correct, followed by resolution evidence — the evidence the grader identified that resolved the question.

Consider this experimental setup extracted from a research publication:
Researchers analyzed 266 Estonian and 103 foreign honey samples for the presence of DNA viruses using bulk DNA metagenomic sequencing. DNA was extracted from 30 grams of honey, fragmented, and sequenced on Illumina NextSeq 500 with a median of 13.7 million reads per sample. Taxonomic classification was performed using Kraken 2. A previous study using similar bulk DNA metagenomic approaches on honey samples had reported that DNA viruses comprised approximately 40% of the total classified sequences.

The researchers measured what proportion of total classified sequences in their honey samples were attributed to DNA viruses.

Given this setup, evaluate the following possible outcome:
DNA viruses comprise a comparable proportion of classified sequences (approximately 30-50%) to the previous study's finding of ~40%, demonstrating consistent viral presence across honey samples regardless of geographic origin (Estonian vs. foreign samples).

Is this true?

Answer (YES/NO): NO